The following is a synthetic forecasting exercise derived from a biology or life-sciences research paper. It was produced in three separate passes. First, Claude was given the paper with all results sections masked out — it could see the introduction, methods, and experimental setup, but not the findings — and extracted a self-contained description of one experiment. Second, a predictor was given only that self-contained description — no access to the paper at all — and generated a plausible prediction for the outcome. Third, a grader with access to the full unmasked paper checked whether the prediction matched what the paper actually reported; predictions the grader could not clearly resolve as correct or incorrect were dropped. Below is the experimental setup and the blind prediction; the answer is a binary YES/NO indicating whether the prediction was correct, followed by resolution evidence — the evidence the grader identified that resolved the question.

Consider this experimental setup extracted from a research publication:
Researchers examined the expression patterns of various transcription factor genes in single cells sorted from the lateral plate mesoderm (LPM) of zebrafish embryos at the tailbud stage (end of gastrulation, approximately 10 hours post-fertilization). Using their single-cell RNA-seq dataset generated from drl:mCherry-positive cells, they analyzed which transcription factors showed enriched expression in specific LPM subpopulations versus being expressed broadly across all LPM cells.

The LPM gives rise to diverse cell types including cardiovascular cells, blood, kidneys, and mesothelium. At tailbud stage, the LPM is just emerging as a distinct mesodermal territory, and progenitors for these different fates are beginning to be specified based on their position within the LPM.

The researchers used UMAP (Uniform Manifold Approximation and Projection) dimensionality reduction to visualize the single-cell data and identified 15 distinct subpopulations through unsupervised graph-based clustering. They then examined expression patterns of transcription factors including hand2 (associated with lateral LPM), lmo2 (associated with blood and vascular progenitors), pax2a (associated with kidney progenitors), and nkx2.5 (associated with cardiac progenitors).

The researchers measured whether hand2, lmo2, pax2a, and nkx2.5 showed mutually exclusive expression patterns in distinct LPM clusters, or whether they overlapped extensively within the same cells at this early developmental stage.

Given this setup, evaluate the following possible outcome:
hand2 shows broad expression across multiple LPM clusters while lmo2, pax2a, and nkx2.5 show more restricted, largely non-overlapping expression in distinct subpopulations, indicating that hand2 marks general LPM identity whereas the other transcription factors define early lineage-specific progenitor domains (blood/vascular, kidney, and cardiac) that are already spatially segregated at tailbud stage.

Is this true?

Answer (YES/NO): NO